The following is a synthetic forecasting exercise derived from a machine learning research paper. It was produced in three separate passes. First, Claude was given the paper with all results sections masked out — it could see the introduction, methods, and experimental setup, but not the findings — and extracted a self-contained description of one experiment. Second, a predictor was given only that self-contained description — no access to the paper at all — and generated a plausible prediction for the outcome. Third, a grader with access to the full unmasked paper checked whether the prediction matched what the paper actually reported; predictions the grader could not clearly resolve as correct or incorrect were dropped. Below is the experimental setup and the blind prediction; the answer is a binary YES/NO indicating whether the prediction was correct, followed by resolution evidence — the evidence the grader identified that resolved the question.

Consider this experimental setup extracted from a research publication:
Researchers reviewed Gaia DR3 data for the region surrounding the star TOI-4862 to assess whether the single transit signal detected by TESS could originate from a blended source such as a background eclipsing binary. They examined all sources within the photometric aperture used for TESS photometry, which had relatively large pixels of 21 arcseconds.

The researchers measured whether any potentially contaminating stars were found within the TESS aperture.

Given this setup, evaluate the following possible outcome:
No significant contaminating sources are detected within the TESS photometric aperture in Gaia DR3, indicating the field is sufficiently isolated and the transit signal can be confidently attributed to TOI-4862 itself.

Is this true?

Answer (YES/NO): YES